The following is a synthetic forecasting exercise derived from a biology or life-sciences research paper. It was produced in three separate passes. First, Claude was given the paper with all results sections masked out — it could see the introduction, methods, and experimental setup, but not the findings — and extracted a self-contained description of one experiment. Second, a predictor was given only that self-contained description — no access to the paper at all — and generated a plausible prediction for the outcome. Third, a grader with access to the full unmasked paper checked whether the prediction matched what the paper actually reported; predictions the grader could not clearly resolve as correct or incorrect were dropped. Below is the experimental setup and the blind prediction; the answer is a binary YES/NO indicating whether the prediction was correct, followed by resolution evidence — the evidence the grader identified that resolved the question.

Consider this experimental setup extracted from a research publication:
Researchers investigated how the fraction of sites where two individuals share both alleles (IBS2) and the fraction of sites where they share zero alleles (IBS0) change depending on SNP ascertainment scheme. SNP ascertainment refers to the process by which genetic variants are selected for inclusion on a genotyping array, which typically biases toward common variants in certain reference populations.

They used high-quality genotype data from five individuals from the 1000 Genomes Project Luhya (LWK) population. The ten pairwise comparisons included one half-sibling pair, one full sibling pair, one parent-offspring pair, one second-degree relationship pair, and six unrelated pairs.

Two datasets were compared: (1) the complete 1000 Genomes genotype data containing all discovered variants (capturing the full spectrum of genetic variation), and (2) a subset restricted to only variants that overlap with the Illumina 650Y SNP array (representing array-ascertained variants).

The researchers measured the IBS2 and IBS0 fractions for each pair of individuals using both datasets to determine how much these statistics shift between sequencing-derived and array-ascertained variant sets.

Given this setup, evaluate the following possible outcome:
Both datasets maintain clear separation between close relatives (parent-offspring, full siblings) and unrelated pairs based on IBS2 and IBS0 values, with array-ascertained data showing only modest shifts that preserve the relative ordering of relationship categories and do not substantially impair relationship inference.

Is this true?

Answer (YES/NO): NO